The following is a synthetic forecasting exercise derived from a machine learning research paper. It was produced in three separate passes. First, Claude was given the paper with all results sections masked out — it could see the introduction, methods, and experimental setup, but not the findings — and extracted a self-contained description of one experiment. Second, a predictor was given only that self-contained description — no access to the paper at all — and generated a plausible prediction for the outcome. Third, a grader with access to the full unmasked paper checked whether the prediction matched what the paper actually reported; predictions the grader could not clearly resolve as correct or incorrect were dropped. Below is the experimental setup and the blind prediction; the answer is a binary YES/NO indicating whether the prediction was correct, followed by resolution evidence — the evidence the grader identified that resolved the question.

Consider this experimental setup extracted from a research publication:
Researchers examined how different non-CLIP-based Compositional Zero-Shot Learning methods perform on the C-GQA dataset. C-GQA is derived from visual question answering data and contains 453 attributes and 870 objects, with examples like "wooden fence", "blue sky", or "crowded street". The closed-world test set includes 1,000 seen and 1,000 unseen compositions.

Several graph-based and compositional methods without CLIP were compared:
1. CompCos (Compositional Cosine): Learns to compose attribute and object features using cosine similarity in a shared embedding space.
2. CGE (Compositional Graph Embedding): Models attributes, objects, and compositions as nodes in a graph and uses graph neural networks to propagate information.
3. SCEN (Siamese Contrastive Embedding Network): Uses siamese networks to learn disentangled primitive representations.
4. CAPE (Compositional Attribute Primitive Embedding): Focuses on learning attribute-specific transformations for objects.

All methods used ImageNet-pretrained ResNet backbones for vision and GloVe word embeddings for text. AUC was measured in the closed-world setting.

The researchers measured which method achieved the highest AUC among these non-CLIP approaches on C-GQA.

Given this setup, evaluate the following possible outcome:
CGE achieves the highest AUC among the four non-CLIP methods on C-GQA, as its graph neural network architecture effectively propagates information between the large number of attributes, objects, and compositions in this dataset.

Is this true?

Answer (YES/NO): NO